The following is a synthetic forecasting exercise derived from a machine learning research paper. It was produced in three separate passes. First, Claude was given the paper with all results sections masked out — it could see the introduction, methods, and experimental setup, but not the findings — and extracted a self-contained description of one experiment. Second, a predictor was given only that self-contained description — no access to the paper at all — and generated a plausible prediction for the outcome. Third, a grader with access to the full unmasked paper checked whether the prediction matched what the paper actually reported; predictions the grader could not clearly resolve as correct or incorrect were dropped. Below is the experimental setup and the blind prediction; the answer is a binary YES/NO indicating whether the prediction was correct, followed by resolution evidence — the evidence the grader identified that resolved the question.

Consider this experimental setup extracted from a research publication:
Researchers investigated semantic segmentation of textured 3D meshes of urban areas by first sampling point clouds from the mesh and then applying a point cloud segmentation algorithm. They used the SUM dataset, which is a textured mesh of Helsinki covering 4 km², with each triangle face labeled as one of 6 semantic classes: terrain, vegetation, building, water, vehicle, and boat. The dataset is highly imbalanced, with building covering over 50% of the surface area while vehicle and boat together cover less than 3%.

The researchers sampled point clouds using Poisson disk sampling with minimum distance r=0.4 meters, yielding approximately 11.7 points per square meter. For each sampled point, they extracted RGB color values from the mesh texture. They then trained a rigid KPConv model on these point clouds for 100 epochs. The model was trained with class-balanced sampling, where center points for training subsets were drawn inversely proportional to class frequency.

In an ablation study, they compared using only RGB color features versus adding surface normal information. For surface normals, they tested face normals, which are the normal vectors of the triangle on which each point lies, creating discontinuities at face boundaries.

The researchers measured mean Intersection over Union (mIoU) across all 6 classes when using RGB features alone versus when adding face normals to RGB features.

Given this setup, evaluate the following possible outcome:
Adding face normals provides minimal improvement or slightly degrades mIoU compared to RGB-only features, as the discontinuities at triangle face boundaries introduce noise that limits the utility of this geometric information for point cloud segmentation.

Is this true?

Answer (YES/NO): YES